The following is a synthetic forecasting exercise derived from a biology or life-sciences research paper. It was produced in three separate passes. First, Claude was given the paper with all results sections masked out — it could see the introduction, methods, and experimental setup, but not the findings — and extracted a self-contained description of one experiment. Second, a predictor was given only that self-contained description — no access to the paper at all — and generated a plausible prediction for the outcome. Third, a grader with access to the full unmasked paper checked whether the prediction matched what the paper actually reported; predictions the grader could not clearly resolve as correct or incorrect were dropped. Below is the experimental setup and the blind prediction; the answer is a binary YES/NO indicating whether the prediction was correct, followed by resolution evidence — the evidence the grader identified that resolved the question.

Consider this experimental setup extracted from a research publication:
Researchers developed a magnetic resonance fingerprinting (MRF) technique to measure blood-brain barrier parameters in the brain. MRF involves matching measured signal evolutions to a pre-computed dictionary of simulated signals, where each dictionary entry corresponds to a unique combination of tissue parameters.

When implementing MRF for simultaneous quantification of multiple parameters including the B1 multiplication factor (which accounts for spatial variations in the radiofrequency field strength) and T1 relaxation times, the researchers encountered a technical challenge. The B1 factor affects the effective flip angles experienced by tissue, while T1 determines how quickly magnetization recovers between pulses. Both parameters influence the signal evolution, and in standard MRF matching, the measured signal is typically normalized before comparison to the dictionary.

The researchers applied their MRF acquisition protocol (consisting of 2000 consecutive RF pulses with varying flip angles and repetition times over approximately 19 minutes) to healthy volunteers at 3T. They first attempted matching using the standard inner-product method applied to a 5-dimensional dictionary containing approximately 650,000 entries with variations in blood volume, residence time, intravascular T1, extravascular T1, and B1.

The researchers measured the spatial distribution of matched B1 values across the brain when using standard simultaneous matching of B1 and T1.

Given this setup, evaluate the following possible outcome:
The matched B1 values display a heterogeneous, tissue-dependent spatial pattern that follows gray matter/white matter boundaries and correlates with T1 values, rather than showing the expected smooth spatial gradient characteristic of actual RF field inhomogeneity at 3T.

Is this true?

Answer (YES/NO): NO